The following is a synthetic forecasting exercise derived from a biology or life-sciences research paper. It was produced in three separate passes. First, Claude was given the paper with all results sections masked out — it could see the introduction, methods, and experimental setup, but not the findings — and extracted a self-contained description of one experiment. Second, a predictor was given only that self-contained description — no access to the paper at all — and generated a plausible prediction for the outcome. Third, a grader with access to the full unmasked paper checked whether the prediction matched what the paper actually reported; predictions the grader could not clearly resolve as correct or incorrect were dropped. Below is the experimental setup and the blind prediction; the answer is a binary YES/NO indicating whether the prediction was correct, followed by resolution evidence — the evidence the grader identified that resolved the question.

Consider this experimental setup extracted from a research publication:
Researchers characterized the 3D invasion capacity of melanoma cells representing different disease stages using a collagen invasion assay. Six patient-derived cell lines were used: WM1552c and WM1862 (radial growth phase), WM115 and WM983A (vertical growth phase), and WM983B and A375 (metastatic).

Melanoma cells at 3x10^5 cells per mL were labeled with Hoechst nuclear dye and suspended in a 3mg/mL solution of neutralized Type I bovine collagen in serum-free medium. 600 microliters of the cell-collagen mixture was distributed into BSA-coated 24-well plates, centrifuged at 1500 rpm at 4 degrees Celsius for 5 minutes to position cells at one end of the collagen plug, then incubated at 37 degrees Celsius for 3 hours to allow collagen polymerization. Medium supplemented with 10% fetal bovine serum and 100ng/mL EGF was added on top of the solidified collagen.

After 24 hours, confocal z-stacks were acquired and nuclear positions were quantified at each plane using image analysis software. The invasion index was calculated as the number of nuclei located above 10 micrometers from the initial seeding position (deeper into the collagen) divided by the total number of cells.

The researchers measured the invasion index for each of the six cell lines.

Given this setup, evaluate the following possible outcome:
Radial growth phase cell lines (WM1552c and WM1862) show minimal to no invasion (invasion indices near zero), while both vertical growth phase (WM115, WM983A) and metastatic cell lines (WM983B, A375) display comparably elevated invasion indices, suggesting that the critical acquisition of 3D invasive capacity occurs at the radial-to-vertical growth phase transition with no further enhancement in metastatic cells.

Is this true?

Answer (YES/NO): NO